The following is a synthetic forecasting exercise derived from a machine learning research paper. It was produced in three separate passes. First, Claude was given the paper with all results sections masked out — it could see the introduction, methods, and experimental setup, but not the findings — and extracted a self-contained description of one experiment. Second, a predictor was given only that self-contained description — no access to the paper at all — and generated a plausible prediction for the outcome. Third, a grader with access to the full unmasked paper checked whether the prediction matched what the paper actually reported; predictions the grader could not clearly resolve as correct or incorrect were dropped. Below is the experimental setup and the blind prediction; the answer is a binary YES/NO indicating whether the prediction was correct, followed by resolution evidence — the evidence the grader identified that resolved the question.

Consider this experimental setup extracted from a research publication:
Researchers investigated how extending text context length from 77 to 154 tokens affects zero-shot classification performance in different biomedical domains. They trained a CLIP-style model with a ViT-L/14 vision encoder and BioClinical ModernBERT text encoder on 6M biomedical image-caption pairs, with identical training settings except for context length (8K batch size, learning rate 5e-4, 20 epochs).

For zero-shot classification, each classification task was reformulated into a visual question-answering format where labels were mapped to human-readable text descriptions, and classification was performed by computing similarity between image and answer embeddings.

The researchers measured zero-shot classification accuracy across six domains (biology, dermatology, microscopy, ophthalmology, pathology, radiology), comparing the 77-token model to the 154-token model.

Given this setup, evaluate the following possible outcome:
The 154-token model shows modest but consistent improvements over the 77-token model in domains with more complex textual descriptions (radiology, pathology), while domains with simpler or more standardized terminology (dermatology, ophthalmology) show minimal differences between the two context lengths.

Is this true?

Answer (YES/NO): NO